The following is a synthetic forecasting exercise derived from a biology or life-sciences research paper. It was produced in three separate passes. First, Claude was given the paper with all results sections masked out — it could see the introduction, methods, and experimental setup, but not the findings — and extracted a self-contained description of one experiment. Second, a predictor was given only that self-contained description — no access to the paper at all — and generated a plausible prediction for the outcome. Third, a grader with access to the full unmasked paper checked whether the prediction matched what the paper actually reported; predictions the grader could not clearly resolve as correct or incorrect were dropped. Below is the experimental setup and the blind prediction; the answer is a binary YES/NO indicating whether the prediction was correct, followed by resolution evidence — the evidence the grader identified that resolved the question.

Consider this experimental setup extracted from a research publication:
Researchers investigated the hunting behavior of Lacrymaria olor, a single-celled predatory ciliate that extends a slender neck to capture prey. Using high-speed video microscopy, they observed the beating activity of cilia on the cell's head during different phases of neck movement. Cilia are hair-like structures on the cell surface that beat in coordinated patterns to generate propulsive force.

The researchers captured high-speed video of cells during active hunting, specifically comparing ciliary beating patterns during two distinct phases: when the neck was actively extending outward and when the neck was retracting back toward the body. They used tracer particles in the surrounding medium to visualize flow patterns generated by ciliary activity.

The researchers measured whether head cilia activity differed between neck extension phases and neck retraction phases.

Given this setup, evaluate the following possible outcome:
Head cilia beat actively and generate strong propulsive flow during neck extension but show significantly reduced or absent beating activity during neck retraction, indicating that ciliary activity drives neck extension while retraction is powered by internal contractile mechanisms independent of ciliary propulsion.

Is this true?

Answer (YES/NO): YES